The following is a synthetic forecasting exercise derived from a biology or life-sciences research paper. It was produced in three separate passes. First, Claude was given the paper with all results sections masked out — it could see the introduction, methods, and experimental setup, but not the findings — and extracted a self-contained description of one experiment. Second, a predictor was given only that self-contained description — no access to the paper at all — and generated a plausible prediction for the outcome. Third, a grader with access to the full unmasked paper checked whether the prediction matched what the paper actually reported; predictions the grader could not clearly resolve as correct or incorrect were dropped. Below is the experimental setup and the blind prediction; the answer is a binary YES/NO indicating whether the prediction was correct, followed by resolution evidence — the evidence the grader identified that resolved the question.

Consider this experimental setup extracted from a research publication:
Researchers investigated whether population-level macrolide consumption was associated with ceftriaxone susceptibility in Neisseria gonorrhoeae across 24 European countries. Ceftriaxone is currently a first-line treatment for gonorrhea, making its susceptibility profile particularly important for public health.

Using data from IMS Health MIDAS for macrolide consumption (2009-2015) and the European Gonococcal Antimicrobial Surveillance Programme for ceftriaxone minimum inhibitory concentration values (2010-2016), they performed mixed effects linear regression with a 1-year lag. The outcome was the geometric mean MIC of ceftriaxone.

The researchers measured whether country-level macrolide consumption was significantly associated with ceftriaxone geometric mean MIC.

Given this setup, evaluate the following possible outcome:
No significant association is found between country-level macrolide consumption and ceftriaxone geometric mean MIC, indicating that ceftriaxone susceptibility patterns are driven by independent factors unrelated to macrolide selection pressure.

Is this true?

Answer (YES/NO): YES